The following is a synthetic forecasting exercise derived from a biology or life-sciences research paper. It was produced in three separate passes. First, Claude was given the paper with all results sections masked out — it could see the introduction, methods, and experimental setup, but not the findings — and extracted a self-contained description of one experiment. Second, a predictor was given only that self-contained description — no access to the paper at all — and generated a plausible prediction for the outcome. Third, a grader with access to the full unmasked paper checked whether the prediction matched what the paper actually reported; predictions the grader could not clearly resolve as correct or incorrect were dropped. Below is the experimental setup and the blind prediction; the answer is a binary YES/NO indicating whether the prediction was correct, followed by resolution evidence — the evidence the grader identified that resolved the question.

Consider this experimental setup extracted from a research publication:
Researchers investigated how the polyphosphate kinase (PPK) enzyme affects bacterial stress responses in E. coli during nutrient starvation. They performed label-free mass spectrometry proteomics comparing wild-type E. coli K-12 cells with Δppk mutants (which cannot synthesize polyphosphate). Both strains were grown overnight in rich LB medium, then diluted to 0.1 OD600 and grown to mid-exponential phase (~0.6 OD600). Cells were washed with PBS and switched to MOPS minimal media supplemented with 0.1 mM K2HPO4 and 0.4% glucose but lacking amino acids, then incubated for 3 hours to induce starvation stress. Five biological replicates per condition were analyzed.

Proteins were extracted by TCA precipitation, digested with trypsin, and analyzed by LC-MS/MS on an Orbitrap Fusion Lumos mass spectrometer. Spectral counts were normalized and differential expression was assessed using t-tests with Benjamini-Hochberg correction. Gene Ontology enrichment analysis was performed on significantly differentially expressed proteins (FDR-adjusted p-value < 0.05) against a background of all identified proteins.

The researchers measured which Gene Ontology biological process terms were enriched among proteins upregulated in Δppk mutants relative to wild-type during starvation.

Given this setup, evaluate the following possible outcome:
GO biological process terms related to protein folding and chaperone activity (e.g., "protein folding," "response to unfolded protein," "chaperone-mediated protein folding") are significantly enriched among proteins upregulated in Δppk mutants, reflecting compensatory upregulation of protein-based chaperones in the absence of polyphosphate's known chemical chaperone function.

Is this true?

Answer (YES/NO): NO